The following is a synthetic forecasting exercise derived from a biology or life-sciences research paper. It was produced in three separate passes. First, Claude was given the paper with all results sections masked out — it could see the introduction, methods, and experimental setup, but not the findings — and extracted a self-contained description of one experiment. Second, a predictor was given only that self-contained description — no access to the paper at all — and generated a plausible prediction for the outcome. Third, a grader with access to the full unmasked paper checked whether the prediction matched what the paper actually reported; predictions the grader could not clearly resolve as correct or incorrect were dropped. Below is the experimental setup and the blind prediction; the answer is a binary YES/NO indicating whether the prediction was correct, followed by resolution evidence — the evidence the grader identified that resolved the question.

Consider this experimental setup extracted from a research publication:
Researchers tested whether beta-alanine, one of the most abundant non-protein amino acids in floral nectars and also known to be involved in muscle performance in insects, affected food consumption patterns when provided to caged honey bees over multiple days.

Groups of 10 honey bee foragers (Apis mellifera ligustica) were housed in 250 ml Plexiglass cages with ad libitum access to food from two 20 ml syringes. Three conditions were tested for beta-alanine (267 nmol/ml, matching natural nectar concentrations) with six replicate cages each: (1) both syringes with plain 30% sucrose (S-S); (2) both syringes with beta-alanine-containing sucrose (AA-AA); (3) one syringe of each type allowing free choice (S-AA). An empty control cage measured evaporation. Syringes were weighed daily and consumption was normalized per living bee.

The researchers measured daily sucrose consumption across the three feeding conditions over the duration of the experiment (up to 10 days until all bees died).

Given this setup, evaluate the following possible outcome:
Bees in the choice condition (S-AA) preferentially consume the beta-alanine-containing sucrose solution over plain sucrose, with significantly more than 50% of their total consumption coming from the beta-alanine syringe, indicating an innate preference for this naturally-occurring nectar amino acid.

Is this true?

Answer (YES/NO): NO